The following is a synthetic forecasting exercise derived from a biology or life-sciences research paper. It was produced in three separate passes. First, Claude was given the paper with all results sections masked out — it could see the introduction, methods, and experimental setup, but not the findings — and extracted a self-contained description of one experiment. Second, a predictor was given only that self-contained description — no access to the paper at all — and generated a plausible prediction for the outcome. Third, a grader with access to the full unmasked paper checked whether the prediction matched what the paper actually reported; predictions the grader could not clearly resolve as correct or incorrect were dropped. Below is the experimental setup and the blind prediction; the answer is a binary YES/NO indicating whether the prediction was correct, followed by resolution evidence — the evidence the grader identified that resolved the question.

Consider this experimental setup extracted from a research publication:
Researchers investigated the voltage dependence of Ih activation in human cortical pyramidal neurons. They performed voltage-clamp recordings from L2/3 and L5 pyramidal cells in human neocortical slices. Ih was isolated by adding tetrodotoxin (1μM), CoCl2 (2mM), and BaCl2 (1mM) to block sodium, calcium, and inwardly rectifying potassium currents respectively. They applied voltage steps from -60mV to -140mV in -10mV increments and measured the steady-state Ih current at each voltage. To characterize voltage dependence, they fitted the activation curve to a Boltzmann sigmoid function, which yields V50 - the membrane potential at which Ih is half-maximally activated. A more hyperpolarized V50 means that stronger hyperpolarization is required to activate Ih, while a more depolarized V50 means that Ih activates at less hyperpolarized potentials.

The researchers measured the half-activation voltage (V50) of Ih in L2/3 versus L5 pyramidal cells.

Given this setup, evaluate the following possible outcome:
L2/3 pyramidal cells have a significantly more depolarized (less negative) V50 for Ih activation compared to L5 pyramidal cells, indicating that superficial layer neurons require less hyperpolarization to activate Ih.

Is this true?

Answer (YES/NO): NO